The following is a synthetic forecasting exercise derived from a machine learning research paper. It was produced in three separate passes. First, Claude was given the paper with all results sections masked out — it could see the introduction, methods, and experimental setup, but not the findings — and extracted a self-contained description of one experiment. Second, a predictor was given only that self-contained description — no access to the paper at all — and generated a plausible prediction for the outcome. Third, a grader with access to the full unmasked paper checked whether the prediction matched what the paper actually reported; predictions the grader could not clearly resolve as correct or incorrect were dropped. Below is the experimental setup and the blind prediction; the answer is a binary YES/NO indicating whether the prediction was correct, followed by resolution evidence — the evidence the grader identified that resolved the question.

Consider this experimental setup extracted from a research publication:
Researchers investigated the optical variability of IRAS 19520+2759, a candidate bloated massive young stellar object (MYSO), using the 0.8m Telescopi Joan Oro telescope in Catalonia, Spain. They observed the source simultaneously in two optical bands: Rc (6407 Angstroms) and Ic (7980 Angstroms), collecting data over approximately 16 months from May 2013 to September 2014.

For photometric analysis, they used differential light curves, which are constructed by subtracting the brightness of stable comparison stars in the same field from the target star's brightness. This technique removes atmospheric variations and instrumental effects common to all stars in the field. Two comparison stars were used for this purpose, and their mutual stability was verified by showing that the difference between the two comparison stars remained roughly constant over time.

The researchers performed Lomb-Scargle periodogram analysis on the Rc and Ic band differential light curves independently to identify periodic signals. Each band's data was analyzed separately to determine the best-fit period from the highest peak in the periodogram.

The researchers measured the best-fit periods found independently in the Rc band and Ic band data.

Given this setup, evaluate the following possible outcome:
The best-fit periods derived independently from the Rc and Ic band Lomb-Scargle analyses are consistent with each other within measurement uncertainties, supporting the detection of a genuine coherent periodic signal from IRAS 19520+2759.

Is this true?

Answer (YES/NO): YES